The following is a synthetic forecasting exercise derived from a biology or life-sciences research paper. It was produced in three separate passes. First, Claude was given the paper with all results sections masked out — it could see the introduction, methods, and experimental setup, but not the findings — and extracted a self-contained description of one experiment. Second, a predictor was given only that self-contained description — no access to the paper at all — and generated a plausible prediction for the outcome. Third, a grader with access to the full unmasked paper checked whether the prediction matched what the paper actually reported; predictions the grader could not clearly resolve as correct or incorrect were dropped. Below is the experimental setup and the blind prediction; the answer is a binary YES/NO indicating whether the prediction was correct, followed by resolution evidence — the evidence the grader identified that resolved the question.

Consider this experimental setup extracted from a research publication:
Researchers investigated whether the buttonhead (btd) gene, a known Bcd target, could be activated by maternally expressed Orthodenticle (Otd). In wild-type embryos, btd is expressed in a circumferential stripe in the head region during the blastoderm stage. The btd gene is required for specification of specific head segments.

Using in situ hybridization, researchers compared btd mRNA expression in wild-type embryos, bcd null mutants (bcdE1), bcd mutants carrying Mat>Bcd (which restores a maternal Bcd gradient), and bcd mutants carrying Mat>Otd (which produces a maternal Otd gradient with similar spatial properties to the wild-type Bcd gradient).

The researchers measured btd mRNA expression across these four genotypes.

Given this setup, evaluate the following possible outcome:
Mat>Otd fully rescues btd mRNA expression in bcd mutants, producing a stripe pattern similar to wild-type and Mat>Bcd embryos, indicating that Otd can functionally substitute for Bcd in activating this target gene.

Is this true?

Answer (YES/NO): NO